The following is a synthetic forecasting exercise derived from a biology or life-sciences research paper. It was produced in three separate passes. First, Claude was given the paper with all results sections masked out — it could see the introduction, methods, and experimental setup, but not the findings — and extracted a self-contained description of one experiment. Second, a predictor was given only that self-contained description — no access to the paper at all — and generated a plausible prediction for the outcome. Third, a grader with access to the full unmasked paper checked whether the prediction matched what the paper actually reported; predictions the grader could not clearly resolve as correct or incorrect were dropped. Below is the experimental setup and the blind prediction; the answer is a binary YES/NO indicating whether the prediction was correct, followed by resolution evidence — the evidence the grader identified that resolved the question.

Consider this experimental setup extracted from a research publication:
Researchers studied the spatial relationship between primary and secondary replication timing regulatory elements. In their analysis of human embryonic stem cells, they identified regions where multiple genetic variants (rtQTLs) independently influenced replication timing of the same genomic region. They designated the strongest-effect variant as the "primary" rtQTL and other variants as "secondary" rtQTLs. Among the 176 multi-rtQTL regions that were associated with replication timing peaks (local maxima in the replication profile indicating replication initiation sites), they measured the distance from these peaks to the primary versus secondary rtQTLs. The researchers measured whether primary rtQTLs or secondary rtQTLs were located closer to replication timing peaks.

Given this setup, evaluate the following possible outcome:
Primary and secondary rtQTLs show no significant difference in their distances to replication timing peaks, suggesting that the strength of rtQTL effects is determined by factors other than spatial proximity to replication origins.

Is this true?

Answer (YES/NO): NO